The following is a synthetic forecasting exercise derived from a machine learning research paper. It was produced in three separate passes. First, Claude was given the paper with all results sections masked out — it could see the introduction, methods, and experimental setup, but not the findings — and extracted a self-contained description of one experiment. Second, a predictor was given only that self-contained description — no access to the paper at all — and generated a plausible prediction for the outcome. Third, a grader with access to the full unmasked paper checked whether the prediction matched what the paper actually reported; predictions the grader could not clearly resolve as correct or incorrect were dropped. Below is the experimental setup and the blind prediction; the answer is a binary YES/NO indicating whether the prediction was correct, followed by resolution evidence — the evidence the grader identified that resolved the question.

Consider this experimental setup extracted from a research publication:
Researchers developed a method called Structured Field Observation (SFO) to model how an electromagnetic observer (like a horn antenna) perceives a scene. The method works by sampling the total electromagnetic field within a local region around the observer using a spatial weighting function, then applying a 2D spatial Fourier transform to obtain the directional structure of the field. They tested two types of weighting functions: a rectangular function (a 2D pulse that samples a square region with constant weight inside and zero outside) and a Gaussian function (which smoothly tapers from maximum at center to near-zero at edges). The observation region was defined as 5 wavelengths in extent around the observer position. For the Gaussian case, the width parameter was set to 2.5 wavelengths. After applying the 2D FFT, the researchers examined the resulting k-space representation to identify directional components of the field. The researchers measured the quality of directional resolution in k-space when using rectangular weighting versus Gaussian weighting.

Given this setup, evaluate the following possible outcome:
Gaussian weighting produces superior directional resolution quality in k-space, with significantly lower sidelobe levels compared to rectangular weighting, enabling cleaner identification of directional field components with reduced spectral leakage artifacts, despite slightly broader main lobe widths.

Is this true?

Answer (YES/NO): NO